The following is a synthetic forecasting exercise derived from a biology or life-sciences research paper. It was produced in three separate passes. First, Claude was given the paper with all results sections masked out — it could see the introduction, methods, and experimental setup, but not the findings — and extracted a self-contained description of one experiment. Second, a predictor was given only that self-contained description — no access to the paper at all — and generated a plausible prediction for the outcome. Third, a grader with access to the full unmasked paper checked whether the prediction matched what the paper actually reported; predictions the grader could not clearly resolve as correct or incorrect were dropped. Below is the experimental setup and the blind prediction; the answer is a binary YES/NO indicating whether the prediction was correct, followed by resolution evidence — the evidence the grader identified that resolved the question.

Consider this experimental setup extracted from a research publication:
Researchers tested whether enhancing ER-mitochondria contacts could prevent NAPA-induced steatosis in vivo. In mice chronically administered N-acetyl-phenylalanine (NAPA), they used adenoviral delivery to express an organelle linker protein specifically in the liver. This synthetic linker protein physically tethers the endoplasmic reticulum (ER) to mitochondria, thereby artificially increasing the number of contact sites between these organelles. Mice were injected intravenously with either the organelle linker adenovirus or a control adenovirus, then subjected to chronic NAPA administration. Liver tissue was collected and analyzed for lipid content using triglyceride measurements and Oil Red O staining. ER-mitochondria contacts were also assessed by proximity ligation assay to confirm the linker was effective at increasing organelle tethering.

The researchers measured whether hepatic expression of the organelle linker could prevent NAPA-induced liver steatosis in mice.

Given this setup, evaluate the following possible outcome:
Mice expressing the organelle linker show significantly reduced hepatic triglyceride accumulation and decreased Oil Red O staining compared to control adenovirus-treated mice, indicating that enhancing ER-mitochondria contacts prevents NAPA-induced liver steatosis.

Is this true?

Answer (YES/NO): YES